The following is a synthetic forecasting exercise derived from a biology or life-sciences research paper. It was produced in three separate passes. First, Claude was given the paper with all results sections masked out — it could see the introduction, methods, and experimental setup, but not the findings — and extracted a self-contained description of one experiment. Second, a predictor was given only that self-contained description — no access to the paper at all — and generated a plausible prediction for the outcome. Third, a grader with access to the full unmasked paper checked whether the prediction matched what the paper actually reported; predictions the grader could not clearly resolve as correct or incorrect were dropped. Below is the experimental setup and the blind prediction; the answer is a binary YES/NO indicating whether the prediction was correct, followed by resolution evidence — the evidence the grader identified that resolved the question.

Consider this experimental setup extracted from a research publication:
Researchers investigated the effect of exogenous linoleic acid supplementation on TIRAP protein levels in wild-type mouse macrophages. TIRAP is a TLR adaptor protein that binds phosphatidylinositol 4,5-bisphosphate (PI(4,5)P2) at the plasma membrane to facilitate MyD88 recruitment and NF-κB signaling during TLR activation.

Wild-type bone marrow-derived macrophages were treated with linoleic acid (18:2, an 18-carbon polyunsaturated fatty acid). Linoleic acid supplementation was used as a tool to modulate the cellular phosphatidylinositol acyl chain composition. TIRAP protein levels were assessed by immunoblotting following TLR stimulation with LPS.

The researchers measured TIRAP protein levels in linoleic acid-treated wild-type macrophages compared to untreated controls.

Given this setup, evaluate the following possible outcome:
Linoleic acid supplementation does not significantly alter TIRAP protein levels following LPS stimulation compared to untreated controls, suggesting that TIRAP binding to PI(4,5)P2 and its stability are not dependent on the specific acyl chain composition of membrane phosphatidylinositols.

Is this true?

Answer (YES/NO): NO